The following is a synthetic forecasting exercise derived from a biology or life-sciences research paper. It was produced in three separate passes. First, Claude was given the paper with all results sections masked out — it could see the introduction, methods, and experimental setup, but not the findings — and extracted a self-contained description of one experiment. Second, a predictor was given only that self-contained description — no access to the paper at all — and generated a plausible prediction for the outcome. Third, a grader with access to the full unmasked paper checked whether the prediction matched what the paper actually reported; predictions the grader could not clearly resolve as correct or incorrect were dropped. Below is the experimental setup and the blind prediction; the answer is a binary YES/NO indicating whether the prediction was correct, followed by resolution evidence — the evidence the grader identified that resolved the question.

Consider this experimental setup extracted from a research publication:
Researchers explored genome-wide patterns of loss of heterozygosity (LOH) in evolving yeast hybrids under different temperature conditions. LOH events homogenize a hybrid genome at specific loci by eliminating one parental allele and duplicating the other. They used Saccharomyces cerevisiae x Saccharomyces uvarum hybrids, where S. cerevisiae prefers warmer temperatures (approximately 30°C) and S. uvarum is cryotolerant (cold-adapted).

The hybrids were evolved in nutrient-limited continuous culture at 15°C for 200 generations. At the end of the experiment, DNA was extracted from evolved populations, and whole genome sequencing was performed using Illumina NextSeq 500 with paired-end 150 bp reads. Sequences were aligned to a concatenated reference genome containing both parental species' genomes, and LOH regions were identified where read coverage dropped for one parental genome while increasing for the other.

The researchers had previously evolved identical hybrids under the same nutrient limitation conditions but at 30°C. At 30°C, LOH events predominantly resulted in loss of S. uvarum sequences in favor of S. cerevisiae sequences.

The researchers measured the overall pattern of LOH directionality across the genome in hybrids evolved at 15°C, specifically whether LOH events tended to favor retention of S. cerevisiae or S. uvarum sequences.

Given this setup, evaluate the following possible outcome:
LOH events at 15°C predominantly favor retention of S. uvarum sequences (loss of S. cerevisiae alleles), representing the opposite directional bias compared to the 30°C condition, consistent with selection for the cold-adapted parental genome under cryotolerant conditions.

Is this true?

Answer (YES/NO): YES